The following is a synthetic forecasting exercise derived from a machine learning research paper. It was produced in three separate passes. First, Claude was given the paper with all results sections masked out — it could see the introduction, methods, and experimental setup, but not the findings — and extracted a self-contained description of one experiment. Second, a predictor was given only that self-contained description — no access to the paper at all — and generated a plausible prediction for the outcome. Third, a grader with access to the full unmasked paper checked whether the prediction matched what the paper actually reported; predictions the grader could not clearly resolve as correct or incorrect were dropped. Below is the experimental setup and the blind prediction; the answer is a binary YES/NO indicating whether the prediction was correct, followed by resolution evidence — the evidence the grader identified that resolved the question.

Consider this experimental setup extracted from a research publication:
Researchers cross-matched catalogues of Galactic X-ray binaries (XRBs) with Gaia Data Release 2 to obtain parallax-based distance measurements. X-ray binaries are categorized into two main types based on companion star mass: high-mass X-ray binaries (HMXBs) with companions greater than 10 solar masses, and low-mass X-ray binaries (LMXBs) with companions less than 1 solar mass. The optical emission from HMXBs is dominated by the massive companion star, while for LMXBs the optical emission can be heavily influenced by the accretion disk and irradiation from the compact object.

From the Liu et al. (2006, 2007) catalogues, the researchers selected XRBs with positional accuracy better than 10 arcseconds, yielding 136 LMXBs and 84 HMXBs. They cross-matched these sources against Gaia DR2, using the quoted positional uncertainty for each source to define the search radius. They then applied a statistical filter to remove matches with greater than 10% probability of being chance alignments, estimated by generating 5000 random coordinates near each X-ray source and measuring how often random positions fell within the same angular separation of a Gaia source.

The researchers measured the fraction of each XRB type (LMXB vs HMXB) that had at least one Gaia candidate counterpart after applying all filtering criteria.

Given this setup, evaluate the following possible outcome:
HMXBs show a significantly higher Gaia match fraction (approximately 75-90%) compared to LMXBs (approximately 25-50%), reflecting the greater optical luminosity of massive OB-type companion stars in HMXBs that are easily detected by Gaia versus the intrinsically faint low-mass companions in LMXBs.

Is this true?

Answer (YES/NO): NO